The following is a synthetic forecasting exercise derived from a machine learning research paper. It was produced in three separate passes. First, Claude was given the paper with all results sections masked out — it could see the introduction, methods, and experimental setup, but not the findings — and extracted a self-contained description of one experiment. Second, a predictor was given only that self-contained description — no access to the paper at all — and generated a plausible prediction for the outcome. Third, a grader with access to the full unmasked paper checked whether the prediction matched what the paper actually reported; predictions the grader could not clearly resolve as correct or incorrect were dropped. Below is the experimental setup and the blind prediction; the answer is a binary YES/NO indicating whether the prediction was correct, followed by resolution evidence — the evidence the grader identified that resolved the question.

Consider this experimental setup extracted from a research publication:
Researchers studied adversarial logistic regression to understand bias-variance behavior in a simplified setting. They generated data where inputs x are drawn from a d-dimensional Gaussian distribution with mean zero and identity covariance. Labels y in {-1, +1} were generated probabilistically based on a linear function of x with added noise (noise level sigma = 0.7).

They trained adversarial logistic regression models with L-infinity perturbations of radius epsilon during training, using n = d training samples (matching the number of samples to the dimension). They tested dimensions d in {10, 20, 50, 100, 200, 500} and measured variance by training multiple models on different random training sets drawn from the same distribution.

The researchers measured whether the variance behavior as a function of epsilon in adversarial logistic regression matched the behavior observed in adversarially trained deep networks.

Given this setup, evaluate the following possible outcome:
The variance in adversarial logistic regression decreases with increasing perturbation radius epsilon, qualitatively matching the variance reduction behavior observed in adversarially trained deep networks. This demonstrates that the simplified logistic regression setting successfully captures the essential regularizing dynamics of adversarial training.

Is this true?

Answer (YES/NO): NO